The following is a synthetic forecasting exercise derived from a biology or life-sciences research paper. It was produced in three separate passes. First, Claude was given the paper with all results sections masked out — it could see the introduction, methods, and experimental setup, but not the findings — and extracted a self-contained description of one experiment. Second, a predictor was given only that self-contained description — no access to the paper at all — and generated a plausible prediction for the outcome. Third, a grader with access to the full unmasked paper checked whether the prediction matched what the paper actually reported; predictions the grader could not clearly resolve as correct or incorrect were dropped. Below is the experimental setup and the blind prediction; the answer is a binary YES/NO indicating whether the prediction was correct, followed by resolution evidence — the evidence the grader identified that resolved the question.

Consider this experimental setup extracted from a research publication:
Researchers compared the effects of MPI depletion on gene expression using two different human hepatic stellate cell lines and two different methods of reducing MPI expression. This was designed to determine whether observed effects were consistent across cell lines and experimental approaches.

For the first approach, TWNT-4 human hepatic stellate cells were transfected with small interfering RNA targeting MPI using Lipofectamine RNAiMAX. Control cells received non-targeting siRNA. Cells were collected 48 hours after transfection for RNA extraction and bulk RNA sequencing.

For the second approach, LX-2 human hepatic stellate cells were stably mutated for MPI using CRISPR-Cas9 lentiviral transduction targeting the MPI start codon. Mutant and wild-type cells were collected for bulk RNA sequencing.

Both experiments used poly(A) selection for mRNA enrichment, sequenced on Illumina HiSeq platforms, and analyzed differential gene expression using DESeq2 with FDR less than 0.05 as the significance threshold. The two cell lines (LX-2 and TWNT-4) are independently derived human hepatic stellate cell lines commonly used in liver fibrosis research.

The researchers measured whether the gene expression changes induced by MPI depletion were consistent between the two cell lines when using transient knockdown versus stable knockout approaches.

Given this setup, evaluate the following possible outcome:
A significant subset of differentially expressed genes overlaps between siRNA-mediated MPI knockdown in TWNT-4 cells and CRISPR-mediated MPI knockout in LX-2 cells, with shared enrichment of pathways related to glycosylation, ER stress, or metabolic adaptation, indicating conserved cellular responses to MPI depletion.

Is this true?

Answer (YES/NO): NO